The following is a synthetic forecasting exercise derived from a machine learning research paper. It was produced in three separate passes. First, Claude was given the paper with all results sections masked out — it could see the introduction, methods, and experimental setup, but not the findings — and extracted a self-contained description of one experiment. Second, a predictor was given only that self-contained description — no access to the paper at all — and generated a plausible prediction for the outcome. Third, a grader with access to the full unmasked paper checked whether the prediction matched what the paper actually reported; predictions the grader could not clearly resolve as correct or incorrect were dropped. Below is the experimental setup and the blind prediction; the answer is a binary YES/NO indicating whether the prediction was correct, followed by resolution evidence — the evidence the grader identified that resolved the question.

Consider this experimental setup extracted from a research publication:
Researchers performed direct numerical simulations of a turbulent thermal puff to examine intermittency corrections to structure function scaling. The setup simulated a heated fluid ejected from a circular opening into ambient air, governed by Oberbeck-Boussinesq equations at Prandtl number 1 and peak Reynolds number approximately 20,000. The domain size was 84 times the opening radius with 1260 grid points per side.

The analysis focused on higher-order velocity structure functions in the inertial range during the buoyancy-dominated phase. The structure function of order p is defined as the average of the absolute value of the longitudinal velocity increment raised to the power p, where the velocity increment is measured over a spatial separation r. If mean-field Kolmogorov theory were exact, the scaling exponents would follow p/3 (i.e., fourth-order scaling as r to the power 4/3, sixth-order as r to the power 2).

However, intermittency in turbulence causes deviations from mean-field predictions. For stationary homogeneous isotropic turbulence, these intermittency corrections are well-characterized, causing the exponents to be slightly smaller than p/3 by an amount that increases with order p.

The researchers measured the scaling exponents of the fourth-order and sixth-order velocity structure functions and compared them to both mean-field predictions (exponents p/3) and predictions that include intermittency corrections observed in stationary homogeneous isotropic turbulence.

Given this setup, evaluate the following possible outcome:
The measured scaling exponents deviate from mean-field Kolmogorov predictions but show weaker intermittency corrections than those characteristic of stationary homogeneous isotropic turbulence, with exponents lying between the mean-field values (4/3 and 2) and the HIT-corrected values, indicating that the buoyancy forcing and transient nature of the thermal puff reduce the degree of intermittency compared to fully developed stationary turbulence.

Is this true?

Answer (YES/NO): NO